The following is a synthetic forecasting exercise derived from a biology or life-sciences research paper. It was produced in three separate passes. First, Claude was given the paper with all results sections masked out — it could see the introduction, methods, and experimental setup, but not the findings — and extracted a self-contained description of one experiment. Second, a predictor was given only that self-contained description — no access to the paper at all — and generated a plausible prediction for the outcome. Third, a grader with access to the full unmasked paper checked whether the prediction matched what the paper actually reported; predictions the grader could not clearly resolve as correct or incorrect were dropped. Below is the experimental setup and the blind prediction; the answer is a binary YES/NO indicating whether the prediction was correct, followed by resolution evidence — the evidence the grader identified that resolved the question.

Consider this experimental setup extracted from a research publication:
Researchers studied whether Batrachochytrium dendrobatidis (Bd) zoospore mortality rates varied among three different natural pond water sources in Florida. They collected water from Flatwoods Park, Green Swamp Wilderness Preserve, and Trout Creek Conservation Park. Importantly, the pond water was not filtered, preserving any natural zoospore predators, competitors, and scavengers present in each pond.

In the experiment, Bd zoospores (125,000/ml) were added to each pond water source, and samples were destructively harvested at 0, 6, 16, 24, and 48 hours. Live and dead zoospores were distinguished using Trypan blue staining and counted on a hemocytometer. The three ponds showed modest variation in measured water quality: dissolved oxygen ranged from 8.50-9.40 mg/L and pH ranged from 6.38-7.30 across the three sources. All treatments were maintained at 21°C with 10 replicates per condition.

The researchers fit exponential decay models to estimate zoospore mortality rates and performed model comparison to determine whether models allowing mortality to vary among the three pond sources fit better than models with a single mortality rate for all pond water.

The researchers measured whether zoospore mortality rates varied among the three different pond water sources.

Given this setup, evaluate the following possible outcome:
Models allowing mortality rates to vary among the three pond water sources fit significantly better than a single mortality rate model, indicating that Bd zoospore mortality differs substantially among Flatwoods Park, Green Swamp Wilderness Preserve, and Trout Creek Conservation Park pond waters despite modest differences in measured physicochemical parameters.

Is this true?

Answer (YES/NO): YES